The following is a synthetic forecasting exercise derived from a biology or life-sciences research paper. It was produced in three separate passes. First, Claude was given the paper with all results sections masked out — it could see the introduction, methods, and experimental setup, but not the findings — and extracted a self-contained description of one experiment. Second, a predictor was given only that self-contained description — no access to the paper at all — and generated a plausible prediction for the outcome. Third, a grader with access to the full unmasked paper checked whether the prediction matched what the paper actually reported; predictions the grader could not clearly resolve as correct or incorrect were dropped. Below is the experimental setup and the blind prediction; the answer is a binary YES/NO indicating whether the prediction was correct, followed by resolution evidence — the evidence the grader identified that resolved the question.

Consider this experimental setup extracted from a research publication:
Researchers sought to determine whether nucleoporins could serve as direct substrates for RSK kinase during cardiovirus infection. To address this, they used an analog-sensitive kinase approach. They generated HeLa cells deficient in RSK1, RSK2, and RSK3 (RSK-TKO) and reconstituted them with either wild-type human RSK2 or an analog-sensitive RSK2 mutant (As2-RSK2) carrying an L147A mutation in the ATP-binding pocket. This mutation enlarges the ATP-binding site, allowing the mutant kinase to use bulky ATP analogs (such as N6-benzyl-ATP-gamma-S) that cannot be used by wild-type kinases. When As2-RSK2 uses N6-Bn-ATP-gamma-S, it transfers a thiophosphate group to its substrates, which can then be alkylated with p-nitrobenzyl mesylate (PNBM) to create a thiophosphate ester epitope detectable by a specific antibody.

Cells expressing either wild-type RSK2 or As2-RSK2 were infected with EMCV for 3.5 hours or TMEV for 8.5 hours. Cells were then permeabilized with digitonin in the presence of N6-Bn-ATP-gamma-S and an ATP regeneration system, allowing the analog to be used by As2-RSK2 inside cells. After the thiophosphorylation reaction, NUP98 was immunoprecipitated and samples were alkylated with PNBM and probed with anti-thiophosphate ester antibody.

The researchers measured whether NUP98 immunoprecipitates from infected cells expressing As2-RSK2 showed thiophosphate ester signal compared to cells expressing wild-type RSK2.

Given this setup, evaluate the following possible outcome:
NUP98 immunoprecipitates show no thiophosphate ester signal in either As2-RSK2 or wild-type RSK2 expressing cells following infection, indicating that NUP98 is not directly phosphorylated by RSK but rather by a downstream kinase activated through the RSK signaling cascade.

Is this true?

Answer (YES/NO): NO